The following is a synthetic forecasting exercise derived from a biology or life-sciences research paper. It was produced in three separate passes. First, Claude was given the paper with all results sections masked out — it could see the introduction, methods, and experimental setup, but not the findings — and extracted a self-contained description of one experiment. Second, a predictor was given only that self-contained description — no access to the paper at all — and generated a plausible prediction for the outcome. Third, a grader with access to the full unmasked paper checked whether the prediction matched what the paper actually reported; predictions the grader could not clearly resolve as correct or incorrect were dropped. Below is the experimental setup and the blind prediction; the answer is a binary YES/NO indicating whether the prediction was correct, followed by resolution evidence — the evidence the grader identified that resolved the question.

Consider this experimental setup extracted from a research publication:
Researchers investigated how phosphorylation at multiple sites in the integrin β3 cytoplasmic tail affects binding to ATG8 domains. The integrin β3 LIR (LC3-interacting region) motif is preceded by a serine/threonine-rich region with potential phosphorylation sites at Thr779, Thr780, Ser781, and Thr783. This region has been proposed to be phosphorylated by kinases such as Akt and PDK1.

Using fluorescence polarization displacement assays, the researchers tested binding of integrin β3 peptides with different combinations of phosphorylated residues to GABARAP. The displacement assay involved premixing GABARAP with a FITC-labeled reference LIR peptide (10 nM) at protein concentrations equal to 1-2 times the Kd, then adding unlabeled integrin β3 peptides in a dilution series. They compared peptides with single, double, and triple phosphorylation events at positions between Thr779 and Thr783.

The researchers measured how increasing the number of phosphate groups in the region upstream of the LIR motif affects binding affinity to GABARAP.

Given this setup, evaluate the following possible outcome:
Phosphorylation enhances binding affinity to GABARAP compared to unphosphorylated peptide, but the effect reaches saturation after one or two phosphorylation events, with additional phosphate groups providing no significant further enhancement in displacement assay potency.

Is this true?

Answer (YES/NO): YES